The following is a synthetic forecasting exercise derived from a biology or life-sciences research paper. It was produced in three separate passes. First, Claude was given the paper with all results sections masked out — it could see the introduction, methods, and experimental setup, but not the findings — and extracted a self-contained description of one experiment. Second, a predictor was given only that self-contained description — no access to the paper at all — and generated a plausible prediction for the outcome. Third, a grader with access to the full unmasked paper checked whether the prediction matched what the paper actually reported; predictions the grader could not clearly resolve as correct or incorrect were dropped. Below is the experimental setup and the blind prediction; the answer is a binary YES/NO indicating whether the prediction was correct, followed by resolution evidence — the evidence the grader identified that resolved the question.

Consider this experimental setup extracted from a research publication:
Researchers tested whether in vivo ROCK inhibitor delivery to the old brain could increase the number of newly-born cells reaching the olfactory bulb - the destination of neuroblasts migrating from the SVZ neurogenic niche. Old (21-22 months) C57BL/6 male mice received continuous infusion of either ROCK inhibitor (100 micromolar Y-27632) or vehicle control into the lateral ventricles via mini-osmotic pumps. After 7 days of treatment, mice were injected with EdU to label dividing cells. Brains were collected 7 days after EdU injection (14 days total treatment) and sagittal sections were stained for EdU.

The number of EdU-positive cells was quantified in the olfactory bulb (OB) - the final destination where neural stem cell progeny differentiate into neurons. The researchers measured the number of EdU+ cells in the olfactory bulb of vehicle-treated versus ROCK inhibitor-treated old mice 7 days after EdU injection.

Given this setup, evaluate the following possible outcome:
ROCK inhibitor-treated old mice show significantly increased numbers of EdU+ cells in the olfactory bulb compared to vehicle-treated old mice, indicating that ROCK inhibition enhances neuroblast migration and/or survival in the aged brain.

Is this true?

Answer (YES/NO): YES